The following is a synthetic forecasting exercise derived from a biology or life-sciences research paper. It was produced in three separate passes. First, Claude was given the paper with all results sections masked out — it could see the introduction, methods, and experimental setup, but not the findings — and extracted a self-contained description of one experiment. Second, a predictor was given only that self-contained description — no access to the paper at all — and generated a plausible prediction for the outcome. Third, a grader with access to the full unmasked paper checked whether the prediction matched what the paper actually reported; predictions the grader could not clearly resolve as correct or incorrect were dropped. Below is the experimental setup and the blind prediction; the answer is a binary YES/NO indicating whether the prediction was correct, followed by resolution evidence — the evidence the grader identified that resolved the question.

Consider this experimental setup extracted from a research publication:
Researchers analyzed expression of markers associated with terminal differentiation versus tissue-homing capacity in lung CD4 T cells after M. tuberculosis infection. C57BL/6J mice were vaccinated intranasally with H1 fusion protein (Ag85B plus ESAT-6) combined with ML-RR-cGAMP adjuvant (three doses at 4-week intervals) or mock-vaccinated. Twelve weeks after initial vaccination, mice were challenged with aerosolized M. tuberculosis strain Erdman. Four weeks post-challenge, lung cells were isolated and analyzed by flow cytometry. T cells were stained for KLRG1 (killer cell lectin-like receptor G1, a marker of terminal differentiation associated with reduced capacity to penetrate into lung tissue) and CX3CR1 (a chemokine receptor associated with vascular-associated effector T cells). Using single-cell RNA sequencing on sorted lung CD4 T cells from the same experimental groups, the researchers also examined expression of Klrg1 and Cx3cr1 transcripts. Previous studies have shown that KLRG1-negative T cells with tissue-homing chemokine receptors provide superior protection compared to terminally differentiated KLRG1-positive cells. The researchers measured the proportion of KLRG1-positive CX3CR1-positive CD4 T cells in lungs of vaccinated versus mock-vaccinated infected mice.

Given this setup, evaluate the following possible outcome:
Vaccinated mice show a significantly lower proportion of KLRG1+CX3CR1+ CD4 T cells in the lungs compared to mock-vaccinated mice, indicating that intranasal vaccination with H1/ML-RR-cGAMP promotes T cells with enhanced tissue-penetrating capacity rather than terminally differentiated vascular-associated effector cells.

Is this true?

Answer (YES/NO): YES